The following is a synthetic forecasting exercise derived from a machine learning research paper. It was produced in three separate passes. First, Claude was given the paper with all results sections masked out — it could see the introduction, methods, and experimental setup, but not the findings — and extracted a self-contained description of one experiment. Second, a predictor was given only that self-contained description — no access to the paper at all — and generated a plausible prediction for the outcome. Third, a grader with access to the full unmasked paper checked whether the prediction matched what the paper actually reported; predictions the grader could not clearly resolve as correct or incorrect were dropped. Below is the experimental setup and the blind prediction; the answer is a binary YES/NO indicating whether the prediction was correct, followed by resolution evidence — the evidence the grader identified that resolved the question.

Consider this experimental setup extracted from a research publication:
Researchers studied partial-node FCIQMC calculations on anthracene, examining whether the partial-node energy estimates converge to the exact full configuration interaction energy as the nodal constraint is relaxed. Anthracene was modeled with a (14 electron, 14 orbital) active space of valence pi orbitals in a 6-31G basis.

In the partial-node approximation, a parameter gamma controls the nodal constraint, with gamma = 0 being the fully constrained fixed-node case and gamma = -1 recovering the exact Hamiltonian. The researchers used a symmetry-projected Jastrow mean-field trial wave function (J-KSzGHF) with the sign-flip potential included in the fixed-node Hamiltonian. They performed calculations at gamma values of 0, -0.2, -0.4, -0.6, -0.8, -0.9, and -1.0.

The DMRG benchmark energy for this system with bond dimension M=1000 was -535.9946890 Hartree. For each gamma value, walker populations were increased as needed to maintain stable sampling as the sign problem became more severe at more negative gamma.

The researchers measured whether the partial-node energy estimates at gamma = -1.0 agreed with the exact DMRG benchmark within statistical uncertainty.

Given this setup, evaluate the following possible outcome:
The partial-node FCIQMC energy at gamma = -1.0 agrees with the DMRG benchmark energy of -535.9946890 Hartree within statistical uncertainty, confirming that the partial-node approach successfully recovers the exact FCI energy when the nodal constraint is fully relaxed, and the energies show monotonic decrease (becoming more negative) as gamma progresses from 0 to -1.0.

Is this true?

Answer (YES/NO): YES